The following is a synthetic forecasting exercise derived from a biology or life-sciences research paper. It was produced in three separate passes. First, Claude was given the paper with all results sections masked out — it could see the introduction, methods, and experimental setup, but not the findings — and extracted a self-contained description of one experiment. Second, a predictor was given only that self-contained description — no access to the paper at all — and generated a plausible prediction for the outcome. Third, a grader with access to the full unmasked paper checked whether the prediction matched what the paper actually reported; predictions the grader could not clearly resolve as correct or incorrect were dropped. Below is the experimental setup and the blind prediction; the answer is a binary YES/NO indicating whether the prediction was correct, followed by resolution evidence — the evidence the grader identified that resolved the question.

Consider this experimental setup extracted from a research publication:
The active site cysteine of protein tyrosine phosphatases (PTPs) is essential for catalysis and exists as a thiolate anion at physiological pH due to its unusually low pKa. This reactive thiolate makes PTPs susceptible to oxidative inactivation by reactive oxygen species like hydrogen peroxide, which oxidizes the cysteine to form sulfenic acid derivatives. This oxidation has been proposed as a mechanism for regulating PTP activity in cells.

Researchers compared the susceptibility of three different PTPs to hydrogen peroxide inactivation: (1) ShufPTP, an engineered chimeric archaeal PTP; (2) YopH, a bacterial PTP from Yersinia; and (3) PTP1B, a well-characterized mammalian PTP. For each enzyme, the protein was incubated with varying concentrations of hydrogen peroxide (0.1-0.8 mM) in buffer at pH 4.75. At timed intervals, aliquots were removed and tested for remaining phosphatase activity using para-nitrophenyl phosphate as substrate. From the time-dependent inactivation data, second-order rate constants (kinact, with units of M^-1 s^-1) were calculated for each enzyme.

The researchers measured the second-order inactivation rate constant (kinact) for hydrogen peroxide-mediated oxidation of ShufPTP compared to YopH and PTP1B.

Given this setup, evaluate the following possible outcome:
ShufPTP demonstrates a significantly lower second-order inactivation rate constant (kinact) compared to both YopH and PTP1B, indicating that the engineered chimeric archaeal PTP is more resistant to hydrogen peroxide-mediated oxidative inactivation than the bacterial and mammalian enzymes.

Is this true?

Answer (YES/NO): NO